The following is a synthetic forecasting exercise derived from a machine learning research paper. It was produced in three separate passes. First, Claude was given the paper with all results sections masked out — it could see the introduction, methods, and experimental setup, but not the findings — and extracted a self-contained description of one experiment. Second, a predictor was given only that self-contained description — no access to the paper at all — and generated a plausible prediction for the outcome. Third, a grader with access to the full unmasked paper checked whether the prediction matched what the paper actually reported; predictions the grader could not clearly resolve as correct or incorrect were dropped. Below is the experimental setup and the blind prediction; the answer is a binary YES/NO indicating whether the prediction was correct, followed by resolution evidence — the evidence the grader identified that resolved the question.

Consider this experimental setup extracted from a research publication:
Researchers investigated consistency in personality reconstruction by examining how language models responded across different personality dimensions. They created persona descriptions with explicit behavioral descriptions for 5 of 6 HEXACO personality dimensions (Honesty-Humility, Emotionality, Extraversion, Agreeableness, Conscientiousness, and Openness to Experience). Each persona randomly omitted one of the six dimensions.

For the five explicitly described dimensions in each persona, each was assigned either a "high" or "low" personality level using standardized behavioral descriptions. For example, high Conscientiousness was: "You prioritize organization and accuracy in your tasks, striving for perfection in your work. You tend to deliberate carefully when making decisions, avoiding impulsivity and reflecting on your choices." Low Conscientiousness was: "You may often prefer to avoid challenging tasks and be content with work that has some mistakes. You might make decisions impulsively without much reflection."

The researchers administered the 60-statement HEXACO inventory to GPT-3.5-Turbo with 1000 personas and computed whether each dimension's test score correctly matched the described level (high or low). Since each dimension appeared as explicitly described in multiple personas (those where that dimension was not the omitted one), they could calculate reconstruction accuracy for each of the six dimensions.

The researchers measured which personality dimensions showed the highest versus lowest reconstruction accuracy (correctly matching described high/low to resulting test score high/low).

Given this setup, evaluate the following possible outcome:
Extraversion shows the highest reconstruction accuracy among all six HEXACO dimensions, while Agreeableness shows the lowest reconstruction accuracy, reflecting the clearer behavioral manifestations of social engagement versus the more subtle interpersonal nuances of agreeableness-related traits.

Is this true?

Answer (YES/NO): NO